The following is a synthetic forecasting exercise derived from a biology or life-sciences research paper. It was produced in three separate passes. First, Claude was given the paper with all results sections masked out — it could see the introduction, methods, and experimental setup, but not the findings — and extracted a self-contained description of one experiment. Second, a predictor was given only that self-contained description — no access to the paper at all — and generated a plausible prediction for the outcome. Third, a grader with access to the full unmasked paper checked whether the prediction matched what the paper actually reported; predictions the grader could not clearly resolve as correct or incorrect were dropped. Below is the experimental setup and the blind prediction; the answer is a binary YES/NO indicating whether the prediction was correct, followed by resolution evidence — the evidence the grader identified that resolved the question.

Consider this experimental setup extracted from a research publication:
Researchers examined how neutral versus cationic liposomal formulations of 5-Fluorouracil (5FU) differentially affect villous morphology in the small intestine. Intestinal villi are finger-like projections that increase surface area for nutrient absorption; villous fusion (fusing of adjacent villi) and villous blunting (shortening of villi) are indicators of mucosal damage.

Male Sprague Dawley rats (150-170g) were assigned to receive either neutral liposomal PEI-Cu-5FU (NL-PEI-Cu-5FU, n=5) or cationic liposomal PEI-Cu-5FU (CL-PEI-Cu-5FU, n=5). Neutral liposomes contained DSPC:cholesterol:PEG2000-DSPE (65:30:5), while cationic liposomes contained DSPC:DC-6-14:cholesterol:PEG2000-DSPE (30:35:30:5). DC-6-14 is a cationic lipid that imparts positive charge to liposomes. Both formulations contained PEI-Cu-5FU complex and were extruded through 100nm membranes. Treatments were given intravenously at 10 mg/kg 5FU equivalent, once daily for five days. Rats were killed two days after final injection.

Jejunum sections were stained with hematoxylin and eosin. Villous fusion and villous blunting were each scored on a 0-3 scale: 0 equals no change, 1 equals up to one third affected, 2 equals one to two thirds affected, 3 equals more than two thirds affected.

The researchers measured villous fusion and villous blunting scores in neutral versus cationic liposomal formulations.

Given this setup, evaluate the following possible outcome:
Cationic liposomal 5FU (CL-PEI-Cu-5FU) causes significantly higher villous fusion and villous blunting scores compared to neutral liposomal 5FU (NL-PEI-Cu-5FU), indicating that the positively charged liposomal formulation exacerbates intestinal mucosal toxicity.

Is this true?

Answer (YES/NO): NO